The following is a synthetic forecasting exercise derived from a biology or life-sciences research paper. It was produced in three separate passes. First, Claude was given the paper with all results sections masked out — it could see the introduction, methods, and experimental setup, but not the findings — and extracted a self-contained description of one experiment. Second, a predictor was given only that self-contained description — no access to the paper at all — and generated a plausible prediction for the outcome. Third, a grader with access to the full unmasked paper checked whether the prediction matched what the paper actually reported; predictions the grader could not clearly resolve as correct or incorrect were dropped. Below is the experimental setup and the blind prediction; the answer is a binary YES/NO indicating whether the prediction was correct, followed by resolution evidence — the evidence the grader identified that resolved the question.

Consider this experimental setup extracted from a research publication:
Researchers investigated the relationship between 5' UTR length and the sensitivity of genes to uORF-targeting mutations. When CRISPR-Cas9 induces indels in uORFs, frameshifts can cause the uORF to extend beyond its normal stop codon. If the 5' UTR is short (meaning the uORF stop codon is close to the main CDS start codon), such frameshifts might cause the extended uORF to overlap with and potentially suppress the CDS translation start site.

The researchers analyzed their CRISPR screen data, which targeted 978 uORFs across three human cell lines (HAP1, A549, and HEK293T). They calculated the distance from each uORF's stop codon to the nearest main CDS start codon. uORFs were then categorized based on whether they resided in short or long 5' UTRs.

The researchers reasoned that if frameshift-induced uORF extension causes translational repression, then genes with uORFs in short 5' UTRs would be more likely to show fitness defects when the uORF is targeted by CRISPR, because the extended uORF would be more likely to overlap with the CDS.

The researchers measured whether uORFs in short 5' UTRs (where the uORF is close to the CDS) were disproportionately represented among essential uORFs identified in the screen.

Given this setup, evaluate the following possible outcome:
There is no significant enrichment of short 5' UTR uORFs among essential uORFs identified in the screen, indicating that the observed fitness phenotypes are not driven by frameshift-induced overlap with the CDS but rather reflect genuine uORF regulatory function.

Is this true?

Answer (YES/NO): NO